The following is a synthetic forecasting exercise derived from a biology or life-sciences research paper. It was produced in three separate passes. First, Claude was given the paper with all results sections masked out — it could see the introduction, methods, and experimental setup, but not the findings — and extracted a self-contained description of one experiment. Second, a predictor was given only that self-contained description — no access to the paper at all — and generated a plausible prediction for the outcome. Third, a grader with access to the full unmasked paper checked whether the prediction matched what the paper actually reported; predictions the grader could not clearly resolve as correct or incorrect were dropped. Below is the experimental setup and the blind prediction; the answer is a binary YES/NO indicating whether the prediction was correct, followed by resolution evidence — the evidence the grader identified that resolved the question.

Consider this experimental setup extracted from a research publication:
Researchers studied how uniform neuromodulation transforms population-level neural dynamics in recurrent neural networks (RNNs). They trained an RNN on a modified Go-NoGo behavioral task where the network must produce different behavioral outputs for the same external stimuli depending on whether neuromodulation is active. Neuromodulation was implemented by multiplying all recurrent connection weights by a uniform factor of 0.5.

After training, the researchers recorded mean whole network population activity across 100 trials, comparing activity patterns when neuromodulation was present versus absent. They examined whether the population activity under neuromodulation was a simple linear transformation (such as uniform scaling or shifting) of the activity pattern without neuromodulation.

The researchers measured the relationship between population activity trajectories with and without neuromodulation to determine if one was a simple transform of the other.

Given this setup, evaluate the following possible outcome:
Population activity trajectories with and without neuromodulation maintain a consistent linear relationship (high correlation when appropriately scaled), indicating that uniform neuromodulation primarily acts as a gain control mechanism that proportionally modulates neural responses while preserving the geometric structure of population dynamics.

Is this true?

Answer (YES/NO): NO